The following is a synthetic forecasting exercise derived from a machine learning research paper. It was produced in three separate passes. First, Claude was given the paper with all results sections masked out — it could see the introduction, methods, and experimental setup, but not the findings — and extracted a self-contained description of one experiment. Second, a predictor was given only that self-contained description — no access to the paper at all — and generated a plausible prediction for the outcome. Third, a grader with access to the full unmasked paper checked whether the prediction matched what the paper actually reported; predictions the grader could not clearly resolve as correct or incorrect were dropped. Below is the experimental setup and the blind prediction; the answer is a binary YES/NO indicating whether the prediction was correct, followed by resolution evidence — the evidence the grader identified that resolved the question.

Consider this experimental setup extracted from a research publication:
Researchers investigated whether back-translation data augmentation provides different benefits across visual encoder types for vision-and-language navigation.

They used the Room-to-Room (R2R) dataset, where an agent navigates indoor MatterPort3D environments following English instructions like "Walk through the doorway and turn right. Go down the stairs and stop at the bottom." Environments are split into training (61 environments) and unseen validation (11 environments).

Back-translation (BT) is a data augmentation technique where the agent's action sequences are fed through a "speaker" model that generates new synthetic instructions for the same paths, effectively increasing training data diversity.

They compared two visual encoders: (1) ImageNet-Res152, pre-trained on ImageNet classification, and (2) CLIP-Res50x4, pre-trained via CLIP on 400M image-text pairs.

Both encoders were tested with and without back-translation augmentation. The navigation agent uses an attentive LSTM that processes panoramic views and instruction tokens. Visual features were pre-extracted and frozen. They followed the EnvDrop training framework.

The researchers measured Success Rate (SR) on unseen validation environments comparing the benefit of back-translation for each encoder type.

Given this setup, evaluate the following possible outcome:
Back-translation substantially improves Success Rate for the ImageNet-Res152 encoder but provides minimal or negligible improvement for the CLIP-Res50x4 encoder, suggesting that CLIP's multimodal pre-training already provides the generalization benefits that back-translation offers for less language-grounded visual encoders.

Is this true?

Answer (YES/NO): NO